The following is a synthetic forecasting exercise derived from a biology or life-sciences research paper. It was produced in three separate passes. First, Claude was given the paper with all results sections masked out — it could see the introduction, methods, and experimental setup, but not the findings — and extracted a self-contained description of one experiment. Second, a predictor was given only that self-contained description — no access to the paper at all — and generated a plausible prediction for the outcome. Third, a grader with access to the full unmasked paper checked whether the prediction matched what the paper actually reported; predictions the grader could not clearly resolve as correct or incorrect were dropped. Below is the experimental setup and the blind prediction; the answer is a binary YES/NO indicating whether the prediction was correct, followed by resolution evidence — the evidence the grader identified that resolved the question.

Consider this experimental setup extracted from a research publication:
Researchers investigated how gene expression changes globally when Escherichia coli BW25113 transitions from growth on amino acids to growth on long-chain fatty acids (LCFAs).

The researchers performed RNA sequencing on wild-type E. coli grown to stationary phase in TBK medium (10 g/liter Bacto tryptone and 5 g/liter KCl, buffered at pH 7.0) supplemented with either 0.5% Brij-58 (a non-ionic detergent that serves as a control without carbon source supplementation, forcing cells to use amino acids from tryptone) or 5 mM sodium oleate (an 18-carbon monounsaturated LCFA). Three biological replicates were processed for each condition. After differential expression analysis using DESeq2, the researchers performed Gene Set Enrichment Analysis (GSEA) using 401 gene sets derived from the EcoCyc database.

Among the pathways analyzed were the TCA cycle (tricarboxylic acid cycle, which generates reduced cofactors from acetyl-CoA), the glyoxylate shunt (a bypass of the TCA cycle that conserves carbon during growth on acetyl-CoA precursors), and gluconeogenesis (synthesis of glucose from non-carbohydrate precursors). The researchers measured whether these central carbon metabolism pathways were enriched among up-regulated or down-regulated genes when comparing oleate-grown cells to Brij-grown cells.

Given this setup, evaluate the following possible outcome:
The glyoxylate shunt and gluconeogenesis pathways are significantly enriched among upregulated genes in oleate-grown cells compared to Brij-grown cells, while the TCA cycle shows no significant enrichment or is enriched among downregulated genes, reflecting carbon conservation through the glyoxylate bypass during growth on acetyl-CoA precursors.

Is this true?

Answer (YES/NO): NO